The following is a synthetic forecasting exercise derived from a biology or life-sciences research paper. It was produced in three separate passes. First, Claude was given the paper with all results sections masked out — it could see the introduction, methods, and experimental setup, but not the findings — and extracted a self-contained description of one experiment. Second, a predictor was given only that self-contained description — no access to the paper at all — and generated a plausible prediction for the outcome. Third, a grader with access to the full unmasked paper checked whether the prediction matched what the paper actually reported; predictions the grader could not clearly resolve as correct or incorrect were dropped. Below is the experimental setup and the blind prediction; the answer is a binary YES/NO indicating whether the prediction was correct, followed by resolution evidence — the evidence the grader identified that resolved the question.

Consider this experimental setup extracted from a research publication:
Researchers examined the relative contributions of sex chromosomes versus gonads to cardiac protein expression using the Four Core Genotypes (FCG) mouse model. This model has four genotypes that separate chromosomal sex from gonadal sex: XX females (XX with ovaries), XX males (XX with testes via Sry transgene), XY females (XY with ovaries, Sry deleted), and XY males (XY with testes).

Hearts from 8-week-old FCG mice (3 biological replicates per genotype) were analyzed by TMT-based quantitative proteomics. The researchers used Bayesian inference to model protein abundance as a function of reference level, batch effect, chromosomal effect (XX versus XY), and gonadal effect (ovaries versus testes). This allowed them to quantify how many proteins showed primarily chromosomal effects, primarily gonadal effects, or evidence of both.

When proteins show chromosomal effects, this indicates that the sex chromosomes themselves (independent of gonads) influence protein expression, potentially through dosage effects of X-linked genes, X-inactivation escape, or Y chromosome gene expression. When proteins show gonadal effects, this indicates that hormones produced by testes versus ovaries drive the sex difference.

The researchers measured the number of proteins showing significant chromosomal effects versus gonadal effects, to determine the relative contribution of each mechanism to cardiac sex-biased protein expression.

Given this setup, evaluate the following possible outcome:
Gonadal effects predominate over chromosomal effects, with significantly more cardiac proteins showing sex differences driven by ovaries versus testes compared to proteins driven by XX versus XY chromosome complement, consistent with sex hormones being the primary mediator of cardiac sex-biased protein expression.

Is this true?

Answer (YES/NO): YES